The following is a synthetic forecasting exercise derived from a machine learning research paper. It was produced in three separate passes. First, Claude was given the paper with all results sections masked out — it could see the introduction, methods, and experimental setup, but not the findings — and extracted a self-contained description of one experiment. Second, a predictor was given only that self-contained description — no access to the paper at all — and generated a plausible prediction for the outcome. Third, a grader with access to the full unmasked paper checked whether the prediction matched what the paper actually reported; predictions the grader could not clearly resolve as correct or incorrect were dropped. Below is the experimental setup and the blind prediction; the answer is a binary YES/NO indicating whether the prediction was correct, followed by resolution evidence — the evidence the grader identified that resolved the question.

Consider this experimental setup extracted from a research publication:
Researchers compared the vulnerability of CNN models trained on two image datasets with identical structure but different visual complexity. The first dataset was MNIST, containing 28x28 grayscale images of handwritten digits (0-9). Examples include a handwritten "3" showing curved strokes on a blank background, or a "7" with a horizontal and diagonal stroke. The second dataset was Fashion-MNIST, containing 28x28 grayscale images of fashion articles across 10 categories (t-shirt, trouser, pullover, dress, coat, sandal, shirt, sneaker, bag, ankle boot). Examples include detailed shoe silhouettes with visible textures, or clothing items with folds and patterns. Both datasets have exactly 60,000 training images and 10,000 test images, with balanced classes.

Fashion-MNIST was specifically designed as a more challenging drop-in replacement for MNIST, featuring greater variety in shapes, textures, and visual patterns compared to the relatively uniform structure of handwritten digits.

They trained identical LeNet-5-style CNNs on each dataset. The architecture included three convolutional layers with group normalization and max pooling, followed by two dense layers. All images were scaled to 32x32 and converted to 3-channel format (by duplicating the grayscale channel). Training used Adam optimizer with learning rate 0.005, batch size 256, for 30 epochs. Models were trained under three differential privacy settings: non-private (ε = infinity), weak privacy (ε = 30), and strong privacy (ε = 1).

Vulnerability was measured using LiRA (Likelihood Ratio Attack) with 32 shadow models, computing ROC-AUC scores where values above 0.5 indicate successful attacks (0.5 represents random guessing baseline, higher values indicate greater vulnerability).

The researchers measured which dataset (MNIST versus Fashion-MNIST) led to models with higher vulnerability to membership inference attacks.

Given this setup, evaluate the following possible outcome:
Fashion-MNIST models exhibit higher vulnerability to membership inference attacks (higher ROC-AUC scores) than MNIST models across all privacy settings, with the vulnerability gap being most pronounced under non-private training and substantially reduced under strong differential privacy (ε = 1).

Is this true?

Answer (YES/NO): NO